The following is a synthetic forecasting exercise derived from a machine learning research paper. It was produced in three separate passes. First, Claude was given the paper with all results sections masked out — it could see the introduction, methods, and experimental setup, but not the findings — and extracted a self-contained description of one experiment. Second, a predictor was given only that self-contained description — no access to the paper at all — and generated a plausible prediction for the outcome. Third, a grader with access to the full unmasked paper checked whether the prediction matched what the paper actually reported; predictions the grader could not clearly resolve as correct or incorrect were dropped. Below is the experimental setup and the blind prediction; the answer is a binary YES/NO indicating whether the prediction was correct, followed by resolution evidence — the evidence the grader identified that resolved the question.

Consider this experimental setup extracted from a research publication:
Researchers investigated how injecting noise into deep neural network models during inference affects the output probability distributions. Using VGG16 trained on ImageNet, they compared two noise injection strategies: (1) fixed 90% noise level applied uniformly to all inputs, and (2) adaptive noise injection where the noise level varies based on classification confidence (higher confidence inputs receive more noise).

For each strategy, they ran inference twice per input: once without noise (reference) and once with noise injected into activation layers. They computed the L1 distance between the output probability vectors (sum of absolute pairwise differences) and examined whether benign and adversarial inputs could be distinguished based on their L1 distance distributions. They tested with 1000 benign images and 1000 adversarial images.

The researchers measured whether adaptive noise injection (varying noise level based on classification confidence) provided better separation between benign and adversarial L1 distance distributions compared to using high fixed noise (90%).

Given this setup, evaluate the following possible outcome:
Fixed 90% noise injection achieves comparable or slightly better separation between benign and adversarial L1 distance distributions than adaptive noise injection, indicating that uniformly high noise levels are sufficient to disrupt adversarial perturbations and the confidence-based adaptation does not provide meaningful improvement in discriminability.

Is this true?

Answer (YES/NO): NO